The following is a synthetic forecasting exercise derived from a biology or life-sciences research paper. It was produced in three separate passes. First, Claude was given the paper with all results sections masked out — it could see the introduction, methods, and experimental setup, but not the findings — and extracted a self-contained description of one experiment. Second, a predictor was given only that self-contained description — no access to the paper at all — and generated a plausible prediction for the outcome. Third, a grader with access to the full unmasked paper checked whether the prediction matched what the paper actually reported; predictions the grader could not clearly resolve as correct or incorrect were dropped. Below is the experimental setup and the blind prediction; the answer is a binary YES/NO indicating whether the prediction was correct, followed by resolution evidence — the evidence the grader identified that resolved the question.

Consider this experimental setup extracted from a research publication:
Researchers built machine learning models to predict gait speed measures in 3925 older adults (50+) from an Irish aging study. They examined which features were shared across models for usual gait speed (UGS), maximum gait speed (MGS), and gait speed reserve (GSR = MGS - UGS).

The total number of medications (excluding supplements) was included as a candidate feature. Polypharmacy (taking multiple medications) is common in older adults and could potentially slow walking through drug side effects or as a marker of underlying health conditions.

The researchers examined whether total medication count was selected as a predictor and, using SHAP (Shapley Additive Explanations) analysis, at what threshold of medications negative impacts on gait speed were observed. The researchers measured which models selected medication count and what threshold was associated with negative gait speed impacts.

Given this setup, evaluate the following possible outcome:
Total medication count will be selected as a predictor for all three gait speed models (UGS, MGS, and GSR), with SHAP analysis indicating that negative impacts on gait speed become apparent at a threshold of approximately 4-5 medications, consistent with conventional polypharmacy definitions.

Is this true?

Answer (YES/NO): NO